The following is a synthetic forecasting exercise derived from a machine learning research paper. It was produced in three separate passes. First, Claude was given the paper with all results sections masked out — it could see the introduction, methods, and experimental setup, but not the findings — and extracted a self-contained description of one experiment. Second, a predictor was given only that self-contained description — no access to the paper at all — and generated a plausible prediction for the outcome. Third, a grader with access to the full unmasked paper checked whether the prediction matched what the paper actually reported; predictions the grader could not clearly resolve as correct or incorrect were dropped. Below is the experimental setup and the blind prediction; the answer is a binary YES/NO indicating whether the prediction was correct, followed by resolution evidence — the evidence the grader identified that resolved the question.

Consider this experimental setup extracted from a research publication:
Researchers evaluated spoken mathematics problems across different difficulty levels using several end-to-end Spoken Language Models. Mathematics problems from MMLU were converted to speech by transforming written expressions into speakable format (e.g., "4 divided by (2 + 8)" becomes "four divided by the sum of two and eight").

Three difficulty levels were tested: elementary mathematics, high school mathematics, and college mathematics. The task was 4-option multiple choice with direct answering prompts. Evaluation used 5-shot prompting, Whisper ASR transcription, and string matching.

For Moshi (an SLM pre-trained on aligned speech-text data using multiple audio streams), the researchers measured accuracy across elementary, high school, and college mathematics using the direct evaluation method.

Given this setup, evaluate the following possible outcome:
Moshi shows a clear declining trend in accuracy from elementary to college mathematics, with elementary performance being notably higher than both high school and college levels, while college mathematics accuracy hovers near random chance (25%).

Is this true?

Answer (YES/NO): NO